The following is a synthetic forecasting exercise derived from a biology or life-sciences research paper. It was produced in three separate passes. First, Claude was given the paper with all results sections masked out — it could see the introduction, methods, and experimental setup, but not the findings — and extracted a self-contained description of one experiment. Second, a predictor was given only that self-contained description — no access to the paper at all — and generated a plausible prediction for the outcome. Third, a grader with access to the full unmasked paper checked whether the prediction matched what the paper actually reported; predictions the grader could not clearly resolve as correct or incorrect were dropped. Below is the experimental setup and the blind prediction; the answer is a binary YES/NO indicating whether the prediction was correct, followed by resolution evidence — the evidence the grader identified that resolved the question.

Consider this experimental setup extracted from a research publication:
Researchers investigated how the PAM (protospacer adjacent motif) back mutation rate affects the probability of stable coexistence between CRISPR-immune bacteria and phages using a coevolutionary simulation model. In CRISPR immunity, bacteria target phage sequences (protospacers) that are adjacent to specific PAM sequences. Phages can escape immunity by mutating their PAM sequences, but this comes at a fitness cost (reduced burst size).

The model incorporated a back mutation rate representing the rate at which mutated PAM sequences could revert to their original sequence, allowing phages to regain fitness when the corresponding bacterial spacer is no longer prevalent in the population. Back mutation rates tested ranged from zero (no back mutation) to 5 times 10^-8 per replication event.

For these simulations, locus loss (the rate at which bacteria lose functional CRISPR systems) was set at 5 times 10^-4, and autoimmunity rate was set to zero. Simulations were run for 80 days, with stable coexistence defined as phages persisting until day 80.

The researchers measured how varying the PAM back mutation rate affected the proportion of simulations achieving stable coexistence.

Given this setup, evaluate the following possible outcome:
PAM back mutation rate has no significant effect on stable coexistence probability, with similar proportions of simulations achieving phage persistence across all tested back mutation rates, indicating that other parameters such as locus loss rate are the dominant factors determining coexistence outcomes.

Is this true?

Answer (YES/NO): NO